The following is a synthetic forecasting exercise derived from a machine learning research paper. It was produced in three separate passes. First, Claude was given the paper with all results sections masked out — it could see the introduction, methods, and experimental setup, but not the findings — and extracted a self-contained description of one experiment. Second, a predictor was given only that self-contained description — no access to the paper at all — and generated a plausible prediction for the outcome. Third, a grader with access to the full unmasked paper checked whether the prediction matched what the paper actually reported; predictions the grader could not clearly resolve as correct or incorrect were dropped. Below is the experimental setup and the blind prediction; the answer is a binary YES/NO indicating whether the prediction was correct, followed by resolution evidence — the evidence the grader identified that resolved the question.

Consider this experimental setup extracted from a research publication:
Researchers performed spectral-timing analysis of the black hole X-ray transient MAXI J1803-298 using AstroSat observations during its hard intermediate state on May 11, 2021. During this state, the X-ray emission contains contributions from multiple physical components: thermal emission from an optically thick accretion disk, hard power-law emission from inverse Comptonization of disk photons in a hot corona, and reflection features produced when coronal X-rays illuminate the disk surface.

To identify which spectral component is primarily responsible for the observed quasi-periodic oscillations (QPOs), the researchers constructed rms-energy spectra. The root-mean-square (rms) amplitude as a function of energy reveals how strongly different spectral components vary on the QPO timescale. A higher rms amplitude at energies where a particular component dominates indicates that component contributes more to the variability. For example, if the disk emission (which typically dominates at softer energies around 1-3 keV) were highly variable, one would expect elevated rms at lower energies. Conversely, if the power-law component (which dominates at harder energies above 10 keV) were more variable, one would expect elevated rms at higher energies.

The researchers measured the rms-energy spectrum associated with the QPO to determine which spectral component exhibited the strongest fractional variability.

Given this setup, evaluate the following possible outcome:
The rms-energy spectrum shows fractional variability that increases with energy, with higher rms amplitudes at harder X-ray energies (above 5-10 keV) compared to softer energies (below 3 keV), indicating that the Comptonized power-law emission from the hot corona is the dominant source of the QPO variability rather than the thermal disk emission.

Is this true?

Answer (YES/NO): YES